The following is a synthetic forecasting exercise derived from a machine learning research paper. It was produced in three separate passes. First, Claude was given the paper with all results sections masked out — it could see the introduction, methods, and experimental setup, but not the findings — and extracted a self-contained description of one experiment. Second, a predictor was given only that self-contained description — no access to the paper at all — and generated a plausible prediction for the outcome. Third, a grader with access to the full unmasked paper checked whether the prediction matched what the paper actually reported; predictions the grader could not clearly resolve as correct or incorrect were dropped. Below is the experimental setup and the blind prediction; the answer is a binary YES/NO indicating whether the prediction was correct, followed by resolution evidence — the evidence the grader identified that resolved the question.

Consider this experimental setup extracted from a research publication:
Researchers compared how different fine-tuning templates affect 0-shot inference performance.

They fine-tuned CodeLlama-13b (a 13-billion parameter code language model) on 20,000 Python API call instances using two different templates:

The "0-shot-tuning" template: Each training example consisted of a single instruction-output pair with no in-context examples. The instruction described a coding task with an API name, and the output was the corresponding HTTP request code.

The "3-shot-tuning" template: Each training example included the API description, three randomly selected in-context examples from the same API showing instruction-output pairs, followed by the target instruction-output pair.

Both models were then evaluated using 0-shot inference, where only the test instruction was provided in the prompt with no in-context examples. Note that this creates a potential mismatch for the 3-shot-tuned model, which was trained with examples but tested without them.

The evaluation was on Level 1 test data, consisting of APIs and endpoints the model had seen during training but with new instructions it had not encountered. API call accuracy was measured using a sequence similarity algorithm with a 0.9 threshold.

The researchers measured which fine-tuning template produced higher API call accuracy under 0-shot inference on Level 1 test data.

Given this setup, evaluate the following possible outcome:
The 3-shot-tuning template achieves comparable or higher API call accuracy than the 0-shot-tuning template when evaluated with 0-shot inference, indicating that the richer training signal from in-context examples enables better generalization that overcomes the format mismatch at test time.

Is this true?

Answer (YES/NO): YES